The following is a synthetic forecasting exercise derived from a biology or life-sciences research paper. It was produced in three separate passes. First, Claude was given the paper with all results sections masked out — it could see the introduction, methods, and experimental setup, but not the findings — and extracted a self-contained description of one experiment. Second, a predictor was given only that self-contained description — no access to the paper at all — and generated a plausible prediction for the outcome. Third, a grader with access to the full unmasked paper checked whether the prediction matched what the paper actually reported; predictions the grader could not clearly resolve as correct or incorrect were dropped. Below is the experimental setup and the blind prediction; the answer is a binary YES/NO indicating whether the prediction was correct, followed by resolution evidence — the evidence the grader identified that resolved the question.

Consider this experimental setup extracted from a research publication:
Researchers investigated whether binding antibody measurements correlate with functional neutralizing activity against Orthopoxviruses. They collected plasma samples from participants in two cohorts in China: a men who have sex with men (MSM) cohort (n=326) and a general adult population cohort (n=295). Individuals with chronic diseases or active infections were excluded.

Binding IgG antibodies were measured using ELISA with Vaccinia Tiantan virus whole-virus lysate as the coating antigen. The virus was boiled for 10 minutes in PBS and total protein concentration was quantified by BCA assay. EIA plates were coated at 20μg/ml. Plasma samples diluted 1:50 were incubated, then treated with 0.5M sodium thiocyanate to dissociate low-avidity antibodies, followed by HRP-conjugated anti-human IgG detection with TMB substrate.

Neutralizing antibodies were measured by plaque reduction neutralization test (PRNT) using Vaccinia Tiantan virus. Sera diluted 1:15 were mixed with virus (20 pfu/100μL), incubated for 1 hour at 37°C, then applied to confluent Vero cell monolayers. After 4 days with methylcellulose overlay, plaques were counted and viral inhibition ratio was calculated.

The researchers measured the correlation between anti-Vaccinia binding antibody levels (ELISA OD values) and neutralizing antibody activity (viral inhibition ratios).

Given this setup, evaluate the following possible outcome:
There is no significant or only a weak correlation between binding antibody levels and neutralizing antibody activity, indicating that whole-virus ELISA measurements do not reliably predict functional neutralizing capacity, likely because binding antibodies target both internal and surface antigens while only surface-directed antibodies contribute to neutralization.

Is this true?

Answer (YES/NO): NO